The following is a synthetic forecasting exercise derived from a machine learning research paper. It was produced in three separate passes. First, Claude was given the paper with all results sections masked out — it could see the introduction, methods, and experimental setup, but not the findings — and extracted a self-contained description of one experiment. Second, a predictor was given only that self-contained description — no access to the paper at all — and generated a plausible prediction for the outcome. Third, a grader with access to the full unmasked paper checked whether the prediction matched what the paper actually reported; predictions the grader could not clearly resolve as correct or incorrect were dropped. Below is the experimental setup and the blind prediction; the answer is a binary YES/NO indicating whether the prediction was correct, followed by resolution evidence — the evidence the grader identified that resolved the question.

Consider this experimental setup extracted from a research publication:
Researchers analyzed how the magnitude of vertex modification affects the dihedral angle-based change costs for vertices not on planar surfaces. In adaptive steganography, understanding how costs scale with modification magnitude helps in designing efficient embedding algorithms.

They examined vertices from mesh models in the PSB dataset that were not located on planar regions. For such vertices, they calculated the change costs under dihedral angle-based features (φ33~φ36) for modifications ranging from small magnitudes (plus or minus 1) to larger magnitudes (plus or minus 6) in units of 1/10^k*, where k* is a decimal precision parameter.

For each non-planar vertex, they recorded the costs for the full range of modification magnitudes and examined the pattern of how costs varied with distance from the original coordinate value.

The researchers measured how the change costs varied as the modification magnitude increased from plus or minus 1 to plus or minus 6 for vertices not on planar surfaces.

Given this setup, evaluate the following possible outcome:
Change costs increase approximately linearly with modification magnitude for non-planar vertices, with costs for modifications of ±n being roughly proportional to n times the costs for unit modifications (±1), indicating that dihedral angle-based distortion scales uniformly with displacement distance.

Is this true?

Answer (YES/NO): NO